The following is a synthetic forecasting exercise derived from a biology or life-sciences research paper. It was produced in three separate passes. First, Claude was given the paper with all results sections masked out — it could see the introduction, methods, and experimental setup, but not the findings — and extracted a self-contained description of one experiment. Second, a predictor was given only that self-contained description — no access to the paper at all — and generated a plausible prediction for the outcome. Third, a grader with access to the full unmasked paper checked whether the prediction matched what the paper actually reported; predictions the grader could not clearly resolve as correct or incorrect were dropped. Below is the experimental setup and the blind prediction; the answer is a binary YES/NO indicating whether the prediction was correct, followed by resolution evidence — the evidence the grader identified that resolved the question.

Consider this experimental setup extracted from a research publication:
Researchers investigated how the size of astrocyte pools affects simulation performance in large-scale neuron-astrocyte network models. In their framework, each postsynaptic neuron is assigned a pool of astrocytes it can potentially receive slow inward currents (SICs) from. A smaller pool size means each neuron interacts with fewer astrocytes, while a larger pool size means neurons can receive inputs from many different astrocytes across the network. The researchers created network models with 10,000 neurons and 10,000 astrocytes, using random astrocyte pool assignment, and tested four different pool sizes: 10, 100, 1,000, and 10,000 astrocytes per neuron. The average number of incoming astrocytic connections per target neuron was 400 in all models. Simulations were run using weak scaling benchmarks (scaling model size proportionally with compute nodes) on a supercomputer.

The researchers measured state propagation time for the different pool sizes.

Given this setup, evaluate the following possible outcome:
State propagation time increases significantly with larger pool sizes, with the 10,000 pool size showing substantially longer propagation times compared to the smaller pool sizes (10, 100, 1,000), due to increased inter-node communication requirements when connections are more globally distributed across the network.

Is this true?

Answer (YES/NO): NO